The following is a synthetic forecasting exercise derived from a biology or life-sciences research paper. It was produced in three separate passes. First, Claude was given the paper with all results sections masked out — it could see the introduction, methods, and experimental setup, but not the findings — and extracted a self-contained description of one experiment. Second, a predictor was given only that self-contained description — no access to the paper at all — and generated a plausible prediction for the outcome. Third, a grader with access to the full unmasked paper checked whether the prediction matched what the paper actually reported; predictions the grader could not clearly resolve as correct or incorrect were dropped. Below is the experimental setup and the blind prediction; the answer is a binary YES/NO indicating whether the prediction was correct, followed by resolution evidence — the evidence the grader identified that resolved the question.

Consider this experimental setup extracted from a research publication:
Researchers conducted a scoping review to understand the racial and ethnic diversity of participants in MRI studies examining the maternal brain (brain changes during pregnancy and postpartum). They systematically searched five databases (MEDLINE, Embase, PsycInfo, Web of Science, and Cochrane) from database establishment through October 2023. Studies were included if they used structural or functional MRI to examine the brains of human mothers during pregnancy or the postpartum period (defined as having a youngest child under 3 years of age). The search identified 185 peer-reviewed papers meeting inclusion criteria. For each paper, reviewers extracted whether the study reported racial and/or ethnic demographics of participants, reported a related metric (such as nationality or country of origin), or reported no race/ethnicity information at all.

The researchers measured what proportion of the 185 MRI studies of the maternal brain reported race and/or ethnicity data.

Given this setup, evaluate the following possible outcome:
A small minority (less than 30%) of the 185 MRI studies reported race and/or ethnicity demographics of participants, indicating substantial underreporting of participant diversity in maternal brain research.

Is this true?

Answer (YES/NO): NO